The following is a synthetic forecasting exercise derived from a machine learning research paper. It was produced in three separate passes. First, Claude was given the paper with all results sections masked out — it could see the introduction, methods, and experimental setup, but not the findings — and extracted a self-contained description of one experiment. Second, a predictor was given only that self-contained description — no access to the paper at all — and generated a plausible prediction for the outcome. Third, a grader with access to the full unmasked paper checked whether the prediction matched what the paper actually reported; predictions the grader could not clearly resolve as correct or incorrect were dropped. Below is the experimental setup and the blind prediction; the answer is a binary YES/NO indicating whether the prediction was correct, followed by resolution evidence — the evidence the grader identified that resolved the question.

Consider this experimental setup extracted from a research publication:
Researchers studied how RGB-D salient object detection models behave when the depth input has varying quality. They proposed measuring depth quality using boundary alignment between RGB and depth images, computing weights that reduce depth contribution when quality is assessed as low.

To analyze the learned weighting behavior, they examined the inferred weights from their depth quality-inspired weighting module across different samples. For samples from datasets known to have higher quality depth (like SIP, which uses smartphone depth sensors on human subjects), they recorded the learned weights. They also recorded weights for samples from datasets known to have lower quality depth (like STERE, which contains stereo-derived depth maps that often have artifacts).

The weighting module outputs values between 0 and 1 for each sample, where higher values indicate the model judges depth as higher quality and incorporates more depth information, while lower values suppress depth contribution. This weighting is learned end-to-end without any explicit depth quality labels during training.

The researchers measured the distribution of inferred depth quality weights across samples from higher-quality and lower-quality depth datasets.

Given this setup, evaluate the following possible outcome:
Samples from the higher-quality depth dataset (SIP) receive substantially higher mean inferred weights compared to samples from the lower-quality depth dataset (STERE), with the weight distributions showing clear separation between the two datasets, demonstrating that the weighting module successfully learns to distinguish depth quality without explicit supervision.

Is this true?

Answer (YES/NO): YES